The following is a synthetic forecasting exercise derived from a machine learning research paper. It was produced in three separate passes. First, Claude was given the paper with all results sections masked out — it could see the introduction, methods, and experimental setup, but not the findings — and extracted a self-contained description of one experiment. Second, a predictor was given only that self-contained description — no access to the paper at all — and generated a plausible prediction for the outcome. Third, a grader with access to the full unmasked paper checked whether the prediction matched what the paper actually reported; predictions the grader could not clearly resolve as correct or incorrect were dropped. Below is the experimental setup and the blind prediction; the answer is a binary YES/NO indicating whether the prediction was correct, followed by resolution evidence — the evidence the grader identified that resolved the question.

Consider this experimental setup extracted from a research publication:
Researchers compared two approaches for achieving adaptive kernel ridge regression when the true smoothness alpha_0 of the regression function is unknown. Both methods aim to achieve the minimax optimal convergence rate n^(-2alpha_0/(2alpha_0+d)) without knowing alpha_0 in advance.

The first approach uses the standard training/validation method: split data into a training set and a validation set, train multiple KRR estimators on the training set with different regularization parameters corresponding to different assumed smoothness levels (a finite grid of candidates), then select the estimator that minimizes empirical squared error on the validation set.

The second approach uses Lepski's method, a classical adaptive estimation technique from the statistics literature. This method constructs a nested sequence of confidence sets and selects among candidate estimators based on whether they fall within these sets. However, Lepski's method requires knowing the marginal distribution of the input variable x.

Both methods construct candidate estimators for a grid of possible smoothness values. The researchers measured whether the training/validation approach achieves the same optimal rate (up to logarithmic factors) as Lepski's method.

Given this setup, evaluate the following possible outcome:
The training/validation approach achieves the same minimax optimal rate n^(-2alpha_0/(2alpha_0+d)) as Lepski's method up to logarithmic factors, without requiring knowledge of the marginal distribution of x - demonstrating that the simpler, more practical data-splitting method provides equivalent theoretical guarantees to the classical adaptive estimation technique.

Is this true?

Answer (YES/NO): YES